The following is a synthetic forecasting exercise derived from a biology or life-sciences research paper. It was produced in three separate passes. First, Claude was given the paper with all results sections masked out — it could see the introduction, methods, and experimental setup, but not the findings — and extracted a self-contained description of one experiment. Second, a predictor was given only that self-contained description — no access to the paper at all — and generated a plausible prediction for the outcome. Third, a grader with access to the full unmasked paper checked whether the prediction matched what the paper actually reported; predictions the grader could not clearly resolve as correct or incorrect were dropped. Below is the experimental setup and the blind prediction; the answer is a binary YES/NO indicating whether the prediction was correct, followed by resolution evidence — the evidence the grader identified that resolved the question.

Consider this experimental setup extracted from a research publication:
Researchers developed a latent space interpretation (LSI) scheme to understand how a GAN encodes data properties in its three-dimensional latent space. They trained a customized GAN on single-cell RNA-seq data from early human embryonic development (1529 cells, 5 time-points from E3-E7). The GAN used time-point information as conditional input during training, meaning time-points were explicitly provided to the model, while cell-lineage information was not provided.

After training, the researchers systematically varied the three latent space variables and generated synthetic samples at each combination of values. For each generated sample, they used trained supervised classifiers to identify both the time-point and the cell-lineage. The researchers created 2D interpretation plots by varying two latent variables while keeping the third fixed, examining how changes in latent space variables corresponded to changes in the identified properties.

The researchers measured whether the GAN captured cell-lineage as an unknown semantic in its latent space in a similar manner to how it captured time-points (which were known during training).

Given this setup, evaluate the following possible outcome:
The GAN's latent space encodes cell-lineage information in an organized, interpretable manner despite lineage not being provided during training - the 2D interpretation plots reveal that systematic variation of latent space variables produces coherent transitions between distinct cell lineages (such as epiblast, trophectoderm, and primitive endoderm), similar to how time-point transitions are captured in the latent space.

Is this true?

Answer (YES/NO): YES